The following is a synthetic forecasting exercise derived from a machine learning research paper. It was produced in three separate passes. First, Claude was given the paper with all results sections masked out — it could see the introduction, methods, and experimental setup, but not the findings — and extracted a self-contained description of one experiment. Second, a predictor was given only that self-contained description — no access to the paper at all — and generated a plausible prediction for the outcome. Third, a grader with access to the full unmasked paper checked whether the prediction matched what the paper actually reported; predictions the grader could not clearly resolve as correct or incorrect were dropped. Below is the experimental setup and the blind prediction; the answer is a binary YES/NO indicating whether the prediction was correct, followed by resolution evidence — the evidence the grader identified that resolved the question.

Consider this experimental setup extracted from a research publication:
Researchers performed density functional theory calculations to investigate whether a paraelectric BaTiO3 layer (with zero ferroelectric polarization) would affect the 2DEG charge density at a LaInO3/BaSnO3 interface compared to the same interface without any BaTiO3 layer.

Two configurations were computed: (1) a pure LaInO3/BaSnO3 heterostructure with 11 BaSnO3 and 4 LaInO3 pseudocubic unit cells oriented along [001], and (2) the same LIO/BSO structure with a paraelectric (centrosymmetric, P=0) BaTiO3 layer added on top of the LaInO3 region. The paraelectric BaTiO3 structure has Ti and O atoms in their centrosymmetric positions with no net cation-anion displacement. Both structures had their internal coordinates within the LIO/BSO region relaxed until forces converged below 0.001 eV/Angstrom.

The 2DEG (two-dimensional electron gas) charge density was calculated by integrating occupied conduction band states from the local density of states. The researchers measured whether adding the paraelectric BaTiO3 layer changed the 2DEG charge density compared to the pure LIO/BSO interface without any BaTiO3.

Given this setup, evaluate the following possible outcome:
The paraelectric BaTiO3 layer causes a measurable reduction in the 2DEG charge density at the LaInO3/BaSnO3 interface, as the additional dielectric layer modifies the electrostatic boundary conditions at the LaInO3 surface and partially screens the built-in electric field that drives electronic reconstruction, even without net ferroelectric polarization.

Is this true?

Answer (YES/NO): NO